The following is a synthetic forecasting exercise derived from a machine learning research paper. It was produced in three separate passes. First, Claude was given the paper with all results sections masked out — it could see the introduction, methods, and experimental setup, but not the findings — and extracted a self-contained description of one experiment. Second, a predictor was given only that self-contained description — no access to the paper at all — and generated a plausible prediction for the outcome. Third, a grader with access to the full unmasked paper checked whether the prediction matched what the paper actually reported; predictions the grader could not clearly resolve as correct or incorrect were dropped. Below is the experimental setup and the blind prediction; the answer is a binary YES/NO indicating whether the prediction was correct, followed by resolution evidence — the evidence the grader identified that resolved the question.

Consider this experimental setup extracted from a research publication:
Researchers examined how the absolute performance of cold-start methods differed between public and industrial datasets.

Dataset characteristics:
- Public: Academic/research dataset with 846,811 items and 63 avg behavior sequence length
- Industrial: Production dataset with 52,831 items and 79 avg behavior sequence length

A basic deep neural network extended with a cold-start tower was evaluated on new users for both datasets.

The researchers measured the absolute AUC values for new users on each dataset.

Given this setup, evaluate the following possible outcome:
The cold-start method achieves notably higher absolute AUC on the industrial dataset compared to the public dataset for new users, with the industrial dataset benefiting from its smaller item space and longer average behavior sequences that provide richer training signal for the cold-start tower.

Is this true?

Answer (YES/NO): YES